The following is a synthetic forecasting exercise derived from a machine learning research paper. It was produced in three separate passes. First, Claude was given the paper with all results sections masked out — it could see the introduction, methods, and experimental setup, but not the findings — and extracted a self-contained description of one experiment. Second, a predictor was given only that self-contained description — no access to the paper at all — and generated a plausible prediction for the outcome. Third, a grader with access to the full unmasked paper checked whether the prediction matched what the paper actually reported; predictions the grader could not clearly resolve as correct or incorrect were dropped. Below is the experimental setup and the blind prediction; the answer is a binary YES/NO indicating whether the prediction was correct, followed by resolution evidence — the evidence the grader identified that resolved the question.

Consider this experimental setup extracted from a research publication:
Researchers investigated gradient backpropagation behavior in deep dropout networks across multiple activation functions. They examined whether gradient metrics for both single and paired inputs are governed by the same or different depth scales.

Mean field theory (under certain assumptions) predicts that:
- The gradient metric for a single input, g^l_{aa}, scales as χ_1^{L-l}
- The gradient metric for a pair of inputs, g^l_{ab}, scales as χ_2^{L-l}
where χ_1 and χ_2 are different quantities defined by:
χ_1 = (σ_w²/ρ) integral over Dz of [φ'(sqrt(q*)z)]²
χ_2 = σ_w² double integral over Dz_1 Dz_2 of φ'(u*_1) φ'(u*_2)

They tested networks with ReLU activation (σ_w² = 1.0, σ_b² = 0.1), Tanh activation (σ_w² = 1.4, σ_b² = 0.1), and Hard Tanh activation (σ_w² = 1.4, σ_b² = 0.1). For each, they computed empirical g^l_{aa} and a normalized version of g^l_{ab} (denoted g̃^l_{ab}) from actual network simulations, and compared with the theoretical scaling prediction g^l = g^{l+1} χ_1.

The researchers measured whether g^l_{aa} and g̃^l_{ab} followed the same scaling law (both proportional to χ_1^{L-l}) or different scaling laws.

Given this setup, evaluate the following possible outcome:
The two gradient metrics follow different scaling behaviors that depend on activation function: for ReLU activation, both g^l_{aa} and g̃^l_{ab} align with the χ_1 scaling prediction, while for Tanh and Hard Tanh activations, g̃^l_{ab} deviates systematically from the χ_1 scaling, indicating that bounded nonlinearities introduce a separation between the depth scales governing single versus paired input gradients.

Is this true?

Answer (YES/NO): NO